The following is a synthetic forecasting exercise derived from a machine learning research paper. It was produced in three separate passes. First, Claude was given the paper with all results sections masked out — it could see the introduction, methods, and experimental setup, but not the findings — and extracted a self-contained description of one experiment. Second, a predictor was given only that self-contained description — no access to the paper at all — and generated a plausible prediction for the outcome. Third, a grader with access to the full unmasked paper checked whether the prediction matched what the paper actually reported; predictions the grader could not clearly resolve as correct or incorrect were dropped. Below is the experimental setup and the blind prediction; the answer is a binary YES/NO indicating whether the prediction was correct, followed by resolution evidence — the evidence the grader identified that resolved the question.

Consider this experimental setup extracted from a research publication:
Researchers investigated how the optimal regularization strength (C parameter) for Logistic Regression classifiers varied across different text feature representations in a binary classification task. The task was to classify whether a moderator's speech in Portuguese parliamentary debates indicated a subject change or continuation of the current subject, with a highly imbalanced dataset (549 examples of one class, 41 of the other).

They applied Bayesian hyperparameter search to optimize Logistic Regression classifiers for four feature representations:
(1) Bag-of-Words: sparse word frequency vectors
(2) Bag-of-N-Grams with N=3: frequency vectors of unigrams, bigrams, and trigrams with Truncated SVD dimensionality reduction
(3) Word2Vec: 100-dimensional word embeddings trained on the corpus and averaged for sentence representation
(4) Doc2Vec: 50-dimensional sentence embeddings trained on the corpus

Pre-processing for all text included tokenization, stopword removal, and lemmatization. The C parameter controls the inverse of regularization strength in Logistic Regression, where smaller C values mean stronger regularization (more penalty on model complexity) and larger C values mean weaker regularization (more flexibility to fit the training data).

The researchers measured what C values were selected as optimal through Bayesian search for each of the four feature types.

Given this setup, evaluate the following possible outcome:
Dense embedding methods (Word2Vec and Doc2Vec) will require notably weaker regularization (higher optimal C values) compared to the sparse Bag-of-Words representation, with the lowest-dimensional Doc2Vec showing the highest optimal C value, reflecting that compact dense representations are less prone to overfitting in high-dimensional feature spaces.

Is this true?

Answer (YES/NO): YES